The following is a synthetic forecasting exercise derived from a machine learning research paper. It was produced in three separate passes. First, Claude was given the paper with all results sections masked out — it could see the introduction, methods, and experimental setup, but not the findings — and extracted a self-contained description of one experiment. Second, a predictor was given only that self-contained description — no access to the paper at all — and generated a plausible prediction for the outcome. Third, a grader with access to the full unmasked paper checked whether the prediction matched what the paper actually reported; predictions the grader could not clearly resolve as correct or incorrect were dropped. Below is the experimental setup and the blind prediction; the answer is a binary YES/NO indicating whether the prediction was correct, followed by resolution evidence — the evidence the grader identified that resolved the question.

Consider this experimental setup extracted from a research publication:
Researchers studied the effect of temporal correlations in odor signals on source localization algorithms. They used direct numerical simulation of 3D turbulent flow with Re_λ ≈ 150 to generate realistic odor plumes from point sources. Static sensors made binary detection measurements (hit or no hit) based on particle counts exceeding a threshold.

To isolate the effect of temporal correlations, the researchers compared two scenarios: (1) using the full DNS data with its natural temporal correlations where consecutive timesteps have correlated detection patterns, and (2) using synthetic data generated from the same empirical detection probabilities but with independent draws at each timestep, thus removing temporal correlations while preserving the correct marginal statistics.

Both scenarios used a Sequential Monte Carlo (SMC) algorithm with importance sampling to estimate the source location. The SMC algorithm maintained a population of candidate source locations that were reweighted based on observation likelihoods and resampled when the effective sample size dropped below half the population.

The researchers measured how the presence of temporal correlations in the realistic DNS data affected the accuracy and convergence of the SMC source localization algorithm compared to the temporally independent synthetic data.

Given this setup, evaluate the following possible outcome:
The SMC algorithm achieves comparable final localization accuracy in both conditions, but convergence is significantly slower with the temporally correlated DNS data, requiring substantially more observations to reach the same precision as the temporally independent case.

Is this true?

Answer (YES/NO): NO